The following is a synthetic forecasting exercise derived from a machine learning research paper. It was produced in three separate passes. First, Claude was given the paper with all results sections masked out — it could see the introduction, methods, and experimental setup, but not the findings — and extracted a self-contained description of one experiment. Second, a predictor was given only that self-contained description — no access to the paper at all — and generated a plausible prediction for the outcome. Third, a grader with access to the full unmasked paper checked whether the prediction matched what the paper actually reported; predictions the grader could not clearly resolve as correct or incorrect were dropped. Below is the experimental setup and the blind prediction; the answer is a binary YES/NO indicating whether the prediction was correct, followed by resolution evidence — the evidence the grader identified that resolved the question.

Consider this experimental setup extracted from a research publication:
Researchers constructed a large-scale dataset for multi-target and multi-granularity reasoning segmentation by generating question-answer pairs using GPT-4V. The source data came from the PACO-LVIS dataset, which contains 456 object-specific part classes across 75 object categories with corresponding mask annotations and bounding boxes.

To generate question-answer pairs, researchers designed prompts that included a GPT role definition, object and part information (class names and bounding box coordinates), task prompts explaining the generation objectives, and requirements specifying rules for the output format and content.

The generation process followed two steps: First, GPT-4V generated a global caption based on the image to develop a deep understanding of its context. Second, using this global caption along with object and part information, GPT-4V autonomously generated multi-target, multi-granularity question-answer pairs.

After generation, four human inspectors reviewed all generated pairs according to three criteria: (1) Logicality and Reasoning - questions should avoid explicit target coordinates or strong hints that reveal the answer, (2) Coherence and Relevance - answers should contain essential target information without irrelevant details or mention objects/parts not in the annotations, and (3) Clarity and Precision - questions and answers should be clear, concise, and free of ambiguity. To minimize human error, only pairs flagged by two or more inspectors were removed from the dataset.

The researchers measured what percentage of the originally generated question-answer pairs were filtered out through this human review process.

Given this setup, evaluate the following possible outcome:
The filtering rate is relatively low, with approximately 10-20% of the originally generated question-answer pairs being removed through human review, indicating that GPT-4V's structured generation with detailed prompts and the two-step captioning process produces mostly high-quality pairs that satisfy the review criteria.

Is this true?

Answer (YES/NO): YES